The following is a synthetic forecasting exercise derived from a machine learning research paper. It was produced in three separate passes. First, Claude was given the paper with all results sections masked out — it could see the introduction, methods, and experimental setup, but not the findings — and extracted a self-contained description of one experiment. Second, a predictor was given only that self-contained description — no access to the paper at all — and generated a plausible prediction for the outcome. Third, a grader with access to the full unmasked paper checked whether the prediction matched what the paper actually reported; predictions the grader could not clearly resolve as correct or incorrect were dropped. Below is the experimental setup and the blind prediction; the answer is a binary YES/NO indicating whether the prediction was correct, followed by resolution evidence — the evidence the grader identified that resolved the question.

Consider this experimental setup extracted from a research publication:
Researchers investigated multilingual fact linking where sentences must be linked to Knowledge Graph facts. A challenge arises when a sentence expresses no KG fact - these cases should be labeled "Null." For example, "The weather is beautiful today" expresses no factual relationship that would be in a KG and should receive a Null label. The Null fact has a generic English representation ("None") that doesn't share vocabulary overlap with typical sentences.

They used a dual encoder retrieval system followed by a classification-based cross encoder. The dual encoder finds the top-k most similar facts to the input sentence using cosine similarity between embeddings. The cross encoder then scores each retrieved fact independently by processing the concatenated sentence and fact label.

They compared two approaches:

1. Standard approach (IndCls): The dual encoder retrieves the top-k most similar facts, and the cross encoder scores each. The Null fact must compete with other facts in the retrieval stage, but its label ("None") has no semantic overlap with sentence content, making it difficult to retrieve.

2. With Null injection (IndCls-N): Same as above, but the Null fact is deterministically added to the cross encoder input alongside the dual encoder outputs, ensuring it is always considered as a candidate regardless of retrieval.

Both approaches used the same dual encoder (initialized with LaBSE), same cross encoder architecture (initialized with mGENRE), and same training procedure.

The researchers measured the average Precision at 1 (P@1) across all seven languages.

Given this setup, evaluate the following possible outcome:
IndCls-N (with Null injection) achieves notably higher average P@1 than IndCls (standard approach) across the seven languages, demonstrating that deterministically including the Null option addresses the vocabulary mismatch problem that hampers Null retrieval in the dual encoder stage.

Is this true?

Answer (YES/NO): YES